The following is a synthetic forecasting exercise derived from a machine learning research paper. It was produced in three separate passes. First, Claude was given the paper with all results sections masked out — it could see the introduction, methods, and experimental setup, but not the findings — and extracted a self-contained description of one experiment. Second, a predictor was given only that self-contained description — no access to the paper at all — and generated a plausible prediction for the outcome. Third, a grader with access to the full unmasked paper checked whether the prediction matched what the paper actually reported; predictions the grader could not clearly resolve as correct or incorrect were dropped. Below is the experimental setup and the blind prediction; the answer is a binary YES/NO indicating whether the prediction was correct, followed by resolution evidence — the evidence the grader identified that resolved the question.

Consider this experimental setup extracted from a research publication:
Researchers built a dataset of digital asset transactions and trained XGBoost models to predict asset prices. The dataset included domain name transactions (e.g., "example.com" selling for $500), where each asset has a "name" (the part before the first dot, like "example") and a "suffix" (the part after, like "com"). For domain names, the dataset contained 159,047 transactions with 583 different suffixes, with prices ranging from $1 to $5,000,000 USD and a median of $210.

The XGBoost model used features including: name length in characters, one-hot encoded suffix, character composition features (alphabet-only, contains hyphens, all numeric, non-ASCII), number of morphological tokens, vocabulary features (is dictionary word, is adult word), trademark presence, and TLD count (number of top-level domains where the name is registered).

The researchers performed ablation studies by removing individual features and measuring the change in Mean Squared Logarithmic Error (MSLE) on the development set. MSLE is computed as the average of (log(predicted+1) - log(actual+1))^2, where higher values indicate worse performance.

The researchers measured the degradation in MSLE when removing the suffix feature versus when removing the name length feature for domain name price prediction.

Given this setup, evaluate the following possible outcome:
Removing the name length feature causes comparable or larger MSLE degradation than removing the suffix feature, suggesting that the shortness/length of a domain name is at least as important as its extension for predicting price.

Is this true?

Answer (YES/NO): NO